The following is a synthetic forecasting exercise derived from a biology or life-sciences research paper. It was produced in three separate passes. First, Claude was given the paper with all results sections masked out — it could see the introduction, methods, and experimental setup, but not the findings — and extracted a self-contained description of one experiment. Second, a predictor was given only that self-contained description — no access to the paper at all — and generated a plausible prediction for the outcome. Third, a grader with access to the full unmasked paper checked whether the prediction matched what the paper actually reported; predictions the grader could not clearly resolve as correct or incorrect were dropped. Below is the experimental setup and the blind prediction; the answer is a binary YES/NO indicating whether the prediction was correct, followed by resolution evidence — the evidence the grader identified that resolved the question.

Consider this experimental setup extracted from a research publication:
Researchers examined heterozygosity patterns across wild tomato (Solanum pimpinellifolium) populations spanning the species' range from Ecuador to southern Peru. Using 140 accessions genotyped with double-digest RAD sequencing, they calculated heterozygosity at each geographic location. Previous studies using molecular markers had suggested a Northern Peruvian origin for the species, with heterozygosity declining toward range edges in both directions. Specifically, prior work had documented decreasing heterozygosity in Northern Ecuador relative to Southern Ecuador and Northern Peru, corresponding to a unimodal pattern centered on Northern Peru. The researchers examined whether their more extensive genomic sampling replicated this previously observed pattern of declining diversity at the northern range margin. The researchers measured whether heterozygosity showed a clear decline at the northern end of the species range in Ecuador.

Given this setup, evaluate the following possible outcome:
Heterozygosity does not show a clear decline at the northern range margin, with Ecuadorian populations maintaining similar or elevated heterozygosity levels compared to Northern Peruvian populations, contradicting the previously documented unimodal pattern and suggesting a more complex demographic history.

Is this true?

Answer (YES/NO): NO